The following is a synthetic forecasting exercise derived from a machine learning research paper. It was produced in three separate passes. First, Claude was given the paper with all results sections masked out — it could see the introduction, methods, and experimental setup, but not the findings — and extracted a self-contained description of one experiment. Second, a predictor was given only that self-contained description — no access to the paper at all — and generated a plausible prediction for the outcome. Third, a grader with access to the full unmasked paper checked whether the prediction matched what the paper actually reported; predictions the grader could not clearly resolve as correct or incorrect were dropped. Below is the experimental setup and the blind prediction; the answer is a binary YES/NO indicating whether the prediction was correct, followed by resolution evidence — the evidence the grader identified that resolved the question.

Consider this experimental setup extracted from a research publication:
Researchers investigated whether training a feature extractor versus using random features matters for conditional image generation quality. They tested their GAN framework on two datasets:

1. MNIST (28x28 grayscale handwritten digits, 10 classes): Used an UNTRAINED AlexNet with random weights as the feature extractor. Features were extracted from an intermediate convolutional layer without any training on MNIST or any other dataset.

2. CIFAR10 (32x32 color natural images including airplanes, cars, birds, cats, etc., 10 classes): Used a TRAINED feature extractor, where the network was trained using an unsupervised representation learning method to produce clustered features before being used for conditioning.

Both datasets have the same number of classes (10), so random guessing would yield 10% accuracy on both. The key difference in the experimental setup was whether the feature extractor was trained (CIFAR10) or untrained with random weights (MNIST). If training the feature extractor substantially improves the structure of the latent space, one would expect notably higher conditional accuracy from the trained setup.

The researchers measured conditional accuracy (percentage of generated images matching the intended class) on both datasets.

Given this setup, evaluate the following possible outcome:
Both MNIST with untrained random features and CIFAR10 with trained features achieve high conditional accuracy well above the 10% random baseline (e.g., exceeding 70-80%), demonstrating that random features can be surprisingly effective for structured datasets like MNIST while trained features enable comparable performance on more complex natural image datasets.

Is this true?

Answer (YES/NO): YES